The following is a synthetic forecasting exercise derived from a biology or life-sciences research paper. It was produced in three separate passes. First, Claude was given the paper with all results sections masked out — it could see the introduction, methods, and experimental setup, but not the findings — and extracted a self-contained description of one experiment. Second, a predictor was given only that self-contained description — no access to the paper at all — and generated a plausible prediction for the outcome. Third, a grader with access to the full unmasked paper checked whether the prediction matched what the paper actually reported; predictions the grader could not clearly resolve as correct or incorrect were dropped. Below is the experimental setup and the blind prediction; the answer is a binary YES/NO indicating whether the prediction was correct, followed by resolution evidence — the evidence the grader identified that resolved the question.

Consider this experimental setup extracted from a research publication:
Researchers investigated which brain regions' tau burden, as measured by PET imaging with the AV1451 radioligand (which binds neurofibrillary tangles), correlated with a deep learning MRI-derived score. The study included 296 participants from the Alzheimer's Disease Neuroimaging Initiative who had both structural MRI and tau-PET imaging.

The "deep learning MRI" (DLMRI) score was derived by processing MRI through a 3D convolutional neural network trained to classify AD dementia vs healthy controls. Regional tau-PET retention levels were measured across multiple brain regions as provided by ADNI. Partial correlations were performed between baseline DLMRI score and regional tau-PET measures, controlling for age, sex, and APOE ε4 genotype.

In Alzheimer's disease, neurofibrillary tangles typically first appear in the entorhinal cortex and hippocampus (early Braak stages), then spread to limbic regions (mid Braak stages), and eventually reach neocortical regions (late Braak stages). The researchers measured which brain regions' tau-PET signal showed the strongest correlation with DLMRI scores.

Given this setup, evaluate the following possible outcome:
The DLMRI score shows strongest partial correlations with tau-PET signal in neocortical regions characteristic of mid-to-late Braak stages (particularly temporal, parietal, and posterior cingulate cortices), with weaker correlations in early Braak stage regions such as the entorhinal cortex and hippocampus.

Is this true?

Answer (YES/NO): NO